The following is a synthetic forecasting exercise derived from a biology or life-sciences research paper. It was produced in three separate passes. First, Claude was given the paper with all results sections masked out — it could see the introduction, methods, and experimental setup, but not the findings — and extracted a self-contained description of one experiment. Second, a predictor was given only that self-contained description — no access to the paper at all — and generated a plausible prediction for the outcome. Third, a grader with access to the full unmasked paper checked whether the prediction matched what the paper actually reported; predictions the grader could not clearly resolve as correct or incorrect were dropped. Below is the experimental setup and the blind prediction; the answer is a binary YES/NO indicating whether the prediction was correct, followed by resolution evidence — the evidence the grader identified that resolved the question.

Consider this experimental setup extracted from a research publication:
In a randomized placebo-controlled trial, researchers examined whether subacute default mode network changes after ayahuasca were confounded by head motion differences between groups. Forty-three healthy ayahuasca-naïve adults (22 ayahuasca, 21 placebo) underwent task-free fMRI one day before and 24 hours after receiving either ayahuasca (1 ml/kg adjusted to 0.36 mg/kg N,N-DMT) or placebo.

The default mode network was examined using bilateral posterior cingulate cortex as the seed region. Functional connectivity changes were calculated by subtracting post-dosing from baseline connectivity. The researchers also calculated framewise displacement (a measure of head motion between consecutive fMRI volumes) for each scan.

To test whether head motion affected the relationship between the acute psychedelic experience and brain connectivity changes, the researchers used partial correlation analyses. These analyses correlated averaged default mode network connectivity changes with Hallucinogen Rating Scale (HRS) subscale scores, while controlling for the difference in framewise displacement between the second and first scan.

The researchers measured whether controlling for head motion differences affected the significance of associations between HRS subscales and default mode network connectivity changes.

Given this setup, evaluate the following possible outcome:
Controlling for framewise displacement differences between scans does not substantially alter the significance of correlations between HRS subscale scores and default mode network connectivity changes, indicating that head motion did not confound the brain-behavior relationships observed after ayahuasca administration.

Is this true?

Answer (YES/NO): YES